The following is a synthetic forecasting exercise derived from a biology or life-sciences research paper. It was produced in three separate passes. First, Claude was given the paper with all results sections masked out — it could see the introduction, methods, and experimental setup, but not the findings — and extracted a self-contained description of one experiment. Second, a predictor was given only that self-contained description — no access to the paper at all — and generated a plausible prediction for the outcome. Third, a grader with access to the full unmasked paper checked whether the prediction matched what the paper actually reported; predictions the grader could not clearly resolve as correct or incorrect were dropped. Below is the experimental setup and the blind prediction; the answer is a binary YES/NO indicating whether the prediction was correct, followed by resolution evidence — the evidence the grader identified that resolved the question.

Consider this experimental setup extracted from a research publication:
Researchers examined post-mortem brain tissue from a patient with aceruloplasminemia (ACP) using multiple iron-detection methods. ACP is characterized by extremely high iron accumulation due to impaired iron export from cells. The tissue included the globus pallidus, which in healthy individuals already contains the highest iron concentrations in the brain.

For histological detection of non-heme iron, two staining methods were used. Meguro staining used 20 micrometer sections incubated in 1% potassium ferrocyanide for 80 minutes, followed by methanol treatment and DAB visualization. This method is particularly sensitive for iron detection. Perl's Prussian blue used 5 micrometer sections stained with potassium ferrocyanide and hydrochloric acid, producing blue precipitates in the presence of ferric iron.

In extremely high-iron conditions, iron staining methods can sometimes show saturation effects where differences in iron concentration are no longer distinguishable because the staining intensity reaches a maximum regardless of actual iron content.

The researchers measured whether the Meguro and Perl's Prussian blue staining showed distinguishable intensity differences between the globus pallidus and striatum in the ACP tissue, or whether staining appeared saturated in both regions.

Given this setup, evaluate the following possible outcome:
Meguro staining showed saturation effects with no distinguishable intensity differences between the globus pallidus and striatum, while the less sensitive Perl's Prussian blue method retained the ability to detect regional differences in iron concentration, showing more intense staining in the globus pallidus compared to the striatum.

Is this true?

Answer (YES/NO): NO